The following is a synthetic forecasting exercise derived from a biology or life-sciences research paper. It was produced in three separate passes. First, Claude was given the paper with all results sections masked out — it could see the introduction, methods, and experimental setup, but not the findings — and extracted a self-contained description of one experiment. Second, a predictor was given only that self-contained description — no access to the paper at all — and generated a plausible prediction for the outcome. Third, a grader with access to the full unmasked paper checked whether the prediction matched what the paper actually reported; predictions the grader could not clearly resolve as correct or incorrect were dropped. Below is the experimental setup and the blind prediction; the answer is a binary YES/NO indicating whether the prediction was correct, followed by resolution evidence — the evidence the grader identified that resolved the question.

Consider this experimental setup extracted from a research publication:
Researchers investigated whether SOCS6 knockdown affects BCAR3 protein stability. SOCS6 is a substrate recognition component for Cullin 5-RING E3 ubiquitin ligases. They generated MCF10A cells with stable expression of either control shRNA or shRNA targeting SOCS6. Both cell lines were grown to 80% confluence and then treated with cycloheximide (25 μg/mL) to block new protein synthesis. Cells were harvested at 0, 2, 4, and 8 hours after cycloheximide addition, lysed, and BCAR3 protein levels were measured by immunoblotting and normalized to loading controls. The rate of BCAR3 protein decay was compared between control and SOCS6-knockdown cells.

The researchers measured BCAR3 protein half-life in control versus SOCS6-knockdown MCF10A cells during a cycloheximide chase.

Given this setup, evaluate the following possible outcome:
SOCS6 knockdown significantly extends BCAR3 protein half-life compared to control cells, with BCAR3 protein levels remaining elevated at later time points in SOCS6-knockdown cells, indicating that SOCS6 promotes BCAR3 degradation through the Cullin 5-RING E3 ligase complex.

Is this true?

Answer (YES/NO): YES